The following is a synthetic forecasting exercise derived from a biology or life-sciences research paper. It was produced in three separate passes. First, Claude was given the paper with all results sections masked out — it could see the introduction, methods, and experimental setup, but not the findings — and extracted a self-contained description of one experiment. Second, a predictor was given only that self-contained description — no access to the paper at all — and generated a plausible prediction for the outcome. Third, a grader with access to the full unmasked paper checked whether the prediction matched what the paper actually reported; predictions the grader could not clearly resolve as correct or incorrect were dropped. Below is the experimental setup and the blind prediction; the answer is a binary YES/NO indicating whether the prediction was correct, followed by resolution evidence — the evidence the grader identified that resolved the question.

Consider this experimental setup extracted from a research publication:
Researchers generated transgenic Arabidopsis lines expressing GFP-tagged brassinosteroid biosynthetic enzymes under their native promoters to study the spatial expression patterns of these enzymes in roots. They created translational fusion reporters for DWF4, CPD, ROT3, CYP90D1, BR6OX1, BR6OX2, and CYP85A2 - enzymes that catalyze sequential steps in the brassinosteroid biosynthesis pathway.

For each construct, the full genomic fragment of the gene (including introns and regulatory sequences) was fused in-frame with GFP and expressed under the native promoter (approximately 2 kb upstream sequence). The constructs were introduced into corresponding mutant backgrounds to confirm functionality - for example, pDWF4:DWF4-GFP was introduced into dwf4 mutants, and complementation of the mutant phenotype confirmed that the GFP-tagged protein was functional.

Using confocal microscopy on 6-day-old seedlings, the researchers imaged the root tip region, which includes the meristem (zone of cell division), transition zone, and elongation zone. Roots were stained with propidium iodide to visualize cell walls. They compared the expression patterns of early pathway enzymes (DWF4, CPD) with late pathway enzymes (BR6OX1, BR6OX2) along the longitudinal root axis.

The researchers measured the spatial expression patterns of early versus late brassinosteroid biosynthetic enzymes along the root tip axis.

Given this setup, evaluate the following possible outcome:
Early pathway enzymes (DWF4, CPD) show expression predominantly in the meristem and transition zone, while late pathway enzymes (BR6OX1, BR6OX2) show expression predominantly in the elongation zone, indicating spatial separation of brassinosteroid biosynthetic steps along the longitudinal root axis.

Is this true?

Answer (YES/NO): NO